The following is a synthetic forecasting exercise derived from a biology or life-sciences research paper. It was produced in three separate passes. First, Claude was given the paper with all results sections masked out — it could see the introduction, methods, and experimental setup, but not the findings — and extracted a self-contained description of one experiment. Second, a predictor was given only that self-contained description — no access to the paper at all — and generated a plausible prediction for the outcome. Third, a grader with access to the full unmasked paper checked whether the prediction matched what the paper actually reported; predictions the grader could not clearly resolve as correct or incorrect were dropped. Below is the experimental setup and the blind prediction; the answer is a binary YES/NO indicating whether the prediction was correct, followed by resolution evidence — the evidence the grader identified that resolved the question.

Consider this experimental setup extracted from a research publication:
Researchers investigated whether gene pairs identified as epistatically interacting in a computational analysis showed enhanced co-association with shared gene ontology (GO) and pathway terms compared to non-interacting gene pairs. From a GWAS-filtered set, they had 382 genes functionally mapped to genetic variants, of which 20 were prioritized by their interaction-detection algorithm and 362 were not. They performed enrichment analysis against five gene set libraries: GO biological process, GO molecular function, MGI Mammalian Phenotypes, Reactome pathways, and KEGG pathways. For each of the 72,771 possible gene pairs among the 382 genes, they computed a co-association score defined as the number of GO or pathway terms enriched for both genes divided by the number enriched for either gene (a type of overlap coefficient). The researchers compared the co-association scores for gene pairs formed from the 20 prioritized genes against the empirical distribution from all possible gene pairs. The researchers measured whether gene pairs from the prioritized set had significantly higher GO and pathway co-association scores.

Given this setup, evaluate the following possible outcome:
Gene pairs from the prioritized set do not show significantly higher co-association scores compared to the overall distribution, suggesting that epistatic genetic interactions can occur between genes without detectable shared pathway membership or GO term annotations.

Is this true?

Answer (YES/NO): NO